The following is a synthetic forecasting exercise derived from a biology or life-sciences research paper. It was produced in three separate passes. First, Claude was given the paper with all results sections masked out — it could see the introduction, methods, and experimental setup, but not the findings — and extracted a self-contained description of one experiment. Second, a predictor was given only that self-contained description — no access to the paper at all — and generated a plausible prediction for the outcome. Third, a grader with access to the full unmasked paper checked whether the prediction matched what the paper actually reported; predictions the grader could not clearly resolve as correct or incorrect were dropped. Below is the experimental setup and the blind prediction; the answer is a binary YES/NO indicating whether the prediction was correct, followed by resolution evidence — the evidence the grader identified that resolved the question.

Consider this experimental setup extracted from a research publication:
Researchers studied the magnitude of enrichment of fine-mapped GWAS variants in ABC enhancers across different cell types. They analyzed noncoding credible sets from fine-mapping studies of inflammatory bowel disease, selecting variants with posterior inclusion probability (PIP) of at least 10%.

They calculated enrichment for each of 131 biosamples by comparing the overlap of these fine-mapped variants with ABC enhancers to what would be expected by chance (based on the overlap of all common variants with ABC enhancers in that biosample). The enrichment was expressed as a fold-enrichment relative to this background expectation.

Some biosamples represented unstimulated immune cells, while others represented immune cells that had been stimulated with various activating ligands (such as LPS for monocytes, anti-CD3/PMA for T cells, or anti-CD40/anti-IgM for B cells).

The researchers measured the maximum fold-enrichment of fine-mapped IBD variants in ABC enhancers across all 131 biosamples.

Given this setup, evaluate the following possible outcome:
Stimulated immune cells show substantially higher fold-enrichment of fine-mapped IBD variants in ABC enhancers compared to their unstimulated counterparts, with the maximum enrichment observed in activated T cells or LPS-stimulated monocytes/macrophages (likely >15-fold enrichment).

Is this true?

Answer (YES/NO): NO